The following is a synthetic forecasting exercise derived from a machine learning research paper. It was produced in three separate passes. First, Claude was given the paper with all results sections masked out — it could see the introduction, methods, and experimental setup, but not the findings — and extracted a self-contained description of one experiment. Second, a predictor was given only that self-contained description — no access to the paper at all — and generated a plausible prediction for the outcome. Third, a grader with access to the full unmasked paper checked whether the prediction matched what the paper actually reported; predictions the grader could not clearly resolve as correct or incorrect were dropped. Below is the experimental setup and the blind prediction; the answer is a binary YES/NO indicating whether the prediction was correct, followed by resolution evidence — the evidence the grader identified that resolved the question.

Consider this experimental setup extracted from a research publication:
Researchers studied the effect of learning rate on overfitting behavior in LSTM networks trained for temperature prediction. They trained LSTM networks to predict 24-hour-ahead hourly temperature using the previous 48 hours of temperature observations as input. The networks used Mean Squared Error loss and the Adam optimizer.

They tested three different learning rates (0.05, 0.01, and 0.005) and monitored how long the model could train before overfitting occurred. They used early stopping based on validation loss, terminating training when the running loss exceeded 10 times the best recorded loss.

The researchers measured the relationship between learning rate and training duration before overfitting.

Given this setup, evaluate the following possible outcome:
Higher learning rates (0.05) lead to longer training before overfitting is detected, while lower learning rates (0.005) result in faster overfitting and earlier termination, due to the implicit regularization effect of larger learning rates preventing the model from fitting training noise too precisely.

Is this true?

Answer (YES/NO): NO